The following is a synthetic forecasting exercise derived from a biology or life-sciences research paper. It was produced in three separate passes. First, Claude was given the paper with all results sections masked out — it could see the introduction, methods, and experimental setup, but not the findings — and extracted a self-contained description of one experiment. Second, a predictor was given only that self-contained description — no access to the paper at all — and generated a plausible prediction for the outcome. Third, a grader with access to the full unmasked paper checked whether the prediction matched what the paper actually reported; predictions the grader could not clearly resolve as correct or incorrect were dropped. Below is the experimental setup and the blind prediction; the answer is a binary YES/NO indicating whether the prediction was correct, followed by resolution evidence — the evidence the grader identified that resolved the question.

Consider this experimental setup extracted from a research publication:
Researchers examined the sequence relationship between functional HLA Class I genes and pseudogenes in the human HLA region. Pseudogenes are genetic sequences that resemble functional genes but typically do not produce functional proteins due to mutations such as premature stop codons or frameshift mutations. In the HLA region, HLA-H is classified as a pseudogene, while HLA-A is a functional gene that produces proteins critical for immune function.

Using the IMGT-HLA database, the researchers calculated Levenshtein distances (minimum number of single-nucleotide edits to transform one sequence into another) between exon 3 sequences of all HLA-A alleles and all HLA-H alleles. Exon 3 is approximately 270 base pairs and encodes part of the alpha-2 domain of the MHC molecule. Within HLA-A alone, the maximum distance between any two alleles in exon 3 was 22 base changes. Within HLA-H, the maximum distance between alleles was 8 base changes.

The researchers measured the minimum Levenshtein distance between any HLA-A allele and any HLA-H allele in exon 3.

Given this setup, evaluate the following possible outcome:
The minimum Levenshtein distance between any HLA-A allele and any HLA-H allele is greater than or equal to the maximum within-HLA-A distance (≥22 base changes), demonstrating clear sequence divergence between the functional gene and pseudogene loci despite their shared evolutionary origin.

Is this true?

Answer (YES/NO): NO